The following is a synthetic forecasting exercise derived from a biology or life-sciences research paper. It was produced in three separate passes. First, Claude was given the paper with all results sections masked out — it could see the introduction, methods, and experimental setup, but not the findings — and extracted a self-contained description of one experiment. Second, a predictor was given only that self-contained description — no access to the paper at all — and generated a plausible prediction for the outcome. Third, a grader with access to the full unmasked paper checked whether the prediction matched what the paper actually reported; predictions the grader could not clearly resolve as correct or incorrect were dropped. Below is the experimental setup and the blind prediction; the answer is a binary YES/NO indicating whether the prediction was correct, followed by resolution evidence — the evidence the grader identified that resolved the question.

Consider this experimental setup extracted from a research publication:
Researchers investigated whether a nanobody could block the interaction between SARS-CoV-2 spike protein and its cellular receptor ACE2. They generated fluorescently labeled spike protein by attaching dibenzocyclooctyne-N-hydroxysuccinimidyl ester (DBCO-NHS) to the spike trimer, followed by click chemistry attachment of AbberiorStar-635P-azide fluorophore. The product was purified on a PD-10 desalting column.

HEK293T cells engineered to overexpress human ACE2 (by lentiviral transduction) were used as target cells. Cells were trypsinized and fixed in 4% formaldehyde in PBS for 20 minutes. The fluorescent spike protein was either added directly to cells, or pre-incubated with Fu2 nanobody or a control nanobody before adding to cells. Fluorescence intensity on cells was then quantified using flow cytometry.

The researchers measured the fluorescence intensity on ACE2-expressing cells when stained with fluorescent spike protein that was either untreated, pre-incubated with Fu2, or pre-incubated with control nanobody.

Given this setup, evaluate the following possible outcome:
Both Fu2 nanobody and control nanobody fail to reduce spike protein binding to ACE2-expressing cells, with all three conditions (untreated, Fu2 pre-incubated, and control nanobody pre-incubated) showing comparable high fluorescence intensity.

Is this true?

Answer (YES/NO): NO